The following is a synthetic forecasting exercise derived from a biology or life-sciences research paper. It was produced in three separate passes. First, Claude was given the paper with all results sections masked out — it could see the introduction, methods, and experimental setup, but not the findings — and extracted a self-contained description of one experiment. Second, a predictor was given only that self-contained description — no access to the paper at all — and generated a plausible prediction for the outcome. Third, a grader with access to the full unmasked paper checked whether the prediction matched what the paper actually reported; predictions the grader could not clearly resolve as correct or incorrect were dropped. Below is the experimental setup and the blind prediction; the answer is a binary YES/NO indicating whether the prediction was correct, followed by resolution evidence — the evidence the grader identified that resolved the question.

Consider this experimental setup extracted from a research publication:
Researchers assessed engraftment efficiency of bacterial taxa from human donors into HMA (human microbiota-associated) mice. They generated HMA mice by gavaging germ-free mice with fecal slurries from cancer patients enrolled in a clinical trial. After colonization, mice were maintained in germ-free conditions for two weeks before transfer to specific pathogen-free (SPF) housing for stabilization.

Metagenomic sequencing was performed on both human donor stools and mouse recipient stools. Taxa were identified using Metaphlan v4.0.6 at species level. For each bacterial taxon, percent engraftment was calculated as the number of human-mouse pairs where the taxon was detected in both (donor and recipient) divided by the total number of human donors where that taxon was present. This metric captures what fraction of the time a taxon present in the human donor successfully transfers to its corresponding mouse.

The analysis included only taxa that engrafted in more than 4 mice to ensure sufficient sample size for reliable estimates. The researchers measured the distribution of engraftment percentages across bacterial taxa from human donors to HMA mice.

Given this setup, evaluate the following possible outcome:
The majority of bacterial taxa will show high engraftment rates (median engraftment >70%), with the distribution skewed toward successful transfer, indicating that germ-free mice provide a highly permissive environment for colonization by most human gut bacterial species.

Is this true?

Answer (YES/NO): NO